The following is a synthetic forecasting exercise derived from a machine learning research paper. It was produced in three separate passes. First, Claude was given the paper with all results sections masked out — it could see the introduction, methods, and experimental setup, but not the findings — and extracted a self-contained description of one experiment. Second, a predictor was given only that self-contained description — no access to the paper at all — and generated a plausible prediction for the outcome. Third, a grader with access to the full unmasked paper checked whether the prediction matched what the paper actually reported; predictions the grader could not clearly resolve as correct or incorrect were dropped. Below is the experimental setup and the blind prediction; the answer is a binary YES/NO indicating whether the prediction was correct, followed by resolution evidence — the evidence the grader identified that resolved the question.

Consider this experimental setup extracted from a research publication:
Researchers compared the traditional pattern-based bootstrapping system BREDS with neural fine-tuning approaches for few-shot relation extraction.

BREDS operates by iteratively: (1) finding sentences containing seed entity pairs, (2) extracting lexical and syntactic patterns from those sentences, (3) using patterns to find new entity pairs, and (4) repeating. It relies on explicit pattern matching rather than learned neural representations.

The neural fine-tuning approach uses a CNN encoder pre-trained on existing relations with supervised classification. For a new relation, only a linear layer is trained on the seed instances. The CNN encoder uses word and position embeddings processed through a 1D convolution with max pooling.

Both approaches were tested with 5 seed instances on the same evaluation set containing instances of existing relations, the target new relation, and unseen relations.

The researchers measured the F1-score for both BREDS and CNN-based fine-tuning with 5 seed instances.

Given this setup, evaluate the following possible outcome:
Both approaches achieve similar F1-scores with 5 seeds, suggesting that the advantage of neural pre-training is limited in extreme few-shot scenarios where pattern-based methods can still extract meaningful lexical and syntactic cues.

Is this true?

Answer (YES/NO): NO